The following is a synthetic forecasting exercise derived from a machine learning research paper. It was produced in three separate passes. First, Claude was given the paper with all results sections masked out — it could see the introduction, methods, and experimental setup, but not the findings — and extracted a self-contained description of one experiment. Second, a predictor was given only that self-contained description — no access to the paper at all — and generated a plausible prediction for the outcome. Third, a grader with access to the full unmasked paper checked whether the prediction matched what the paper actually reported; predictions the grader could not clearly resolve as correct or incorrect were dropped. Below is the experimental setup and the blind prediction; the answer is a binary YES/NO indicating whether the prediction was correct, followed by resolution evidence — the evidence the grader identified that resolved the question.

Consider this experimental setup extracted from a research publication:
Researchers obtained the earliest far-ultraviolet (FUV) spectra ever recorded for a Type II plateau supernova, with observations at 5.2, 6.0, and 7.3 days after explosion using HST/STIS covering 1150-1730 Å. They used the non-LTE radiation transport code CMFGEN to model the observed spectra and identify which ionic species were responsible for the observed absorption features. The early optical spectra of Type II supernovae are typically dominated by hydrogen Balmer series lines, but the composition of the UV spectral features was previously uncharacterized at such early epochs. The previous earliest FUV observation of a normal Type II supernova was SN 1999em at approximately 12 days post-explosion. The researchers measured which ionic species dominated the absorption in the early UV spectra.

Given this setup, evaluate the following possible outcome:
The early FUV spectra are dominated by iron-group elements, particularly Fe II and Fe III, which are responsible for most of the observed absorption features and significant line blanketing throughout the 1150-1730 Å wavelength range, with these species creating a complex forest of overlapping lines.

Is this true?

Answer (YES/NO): YES